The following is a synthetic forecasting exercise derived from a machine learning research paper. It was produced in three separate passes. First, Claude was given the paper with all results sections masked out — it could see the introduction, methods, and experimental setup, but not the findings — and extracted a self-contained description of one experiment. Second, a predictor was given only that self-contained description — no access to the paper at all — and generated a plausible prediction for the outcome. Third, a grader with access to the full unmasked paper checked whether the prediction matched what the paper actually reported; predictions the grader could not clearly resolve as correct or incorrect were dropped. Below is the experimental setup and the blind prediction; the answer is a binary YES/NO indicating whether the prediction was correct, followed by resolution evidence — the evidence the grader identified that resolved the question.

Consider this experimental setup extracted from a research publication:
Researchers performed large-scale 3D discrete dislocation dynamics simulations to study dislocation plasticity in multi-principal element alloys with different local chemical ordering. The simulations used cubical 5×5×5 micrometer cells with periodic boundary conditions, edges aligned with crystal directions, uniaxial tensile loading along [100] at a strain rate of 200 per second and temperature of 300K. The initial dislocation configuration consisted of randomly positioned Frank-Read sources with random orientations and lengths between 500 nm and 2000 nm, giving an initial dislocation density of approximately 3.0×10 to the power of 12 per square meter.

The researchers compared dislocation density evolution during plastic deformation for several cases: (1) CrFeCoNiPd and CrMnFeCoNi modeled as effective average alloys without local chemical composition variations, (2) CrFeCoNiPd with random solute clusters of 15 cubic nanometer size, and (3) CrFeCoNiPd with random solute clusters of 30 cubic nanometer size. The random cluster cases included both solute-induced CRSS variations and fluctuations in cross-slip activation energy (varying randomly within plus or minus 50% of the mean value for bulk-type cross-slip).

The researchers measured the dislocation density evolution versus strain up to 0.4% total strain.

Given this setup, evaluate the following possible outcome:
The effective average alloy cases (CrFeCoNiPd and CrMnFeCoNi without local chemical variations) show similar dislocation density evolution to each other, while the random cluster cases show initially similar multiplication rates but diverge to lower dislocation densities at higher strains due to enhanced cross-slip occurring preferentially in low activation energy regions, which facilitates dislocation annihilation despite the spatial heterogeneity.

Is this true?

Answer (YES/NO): NO